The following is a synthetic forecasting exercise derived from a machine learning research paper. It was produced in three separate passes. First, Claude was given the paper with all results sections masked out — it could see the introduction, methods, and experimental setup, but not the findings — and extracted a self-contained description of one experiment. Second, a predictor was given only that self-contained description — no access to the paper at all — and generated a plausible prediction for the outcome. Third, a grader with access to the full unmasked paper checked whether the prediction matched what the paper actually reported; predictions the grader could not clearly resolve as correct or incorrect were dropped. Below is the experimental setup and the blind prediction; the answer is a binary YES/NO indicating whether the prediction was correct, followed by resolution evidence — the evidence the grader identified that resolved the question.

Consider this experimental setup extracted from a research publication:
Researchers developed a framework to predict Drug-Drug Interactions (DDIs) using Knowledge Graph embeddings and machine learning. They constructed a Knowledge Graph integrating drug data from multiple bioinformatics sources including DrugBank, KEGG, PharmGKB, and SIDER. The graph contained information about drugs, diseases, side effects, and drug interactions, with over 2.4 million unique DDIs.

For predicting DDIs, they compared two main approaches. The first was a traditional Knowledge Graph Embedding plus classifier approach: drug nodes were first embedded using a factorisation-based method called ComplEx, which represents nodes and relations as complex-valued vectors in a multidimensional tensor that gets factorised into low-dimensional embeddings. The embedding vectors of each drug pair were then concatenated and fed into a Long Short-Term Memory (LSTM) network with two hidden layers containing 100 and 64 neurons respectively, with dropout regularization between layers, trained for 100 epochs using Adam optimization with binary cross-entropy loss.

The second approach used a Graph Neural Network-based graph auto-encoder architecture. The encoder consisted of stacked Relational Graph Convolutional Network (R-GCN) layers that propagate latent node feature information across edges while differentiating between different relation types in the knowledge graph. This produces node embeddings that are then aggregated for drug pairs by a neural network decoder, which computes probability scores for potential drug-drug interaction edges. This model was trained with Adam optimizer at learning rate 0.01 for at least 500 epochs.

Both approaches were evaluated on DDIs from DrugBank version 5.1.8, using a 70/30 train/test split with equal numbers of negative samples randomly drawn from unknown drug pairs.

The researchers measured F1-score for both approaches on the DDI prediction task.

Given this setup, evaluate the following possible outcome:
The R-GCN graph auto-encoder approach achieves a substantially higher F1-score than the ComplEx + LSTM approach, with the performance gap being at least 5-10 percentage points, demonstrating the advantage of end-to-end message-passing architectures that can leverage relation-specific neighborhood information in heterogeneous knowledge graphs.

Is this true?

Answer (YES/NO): NO